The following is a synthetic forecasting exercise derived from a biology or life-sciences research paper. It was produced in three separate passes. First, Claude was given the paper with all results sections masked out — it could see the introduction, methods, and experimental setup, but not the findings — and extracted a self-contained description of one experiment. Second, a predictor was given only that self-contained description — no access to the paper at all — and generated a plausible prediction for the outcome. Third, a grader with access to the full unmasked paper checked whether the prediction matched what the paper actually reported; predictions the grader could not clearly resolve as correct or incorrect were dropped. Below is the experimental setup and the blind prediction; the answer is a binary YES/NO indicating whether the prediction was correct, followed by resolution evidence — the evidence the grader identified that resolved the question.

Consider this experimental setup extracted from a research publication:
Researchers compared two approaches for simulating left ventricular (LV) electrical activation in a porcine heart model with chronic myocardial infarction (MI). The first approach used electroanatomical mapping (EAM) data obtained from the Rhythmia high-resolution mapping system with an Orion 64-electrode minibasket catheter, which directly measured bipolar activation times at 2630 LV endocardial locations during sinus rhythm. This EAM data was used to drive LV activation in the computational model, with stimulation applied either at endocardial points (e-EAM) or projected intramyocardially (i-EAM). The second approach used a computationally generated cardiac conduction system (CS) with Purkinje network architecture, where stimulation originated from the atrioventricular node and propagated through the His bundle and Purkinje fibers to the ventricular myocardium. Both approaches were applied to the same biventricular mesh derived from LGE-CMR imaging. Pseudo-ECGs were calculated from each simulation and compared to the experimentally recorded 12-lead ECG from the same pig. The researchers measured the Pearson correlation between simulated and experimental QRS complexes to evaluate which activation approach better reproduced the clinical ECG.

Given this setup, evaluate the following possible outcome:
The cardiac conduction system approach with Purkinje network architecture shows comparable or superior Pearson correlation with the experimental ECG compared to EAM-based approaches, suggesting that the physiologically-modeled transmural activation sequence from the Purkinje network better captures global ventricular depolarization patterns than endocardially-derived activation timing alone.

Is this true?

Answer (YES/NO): YES